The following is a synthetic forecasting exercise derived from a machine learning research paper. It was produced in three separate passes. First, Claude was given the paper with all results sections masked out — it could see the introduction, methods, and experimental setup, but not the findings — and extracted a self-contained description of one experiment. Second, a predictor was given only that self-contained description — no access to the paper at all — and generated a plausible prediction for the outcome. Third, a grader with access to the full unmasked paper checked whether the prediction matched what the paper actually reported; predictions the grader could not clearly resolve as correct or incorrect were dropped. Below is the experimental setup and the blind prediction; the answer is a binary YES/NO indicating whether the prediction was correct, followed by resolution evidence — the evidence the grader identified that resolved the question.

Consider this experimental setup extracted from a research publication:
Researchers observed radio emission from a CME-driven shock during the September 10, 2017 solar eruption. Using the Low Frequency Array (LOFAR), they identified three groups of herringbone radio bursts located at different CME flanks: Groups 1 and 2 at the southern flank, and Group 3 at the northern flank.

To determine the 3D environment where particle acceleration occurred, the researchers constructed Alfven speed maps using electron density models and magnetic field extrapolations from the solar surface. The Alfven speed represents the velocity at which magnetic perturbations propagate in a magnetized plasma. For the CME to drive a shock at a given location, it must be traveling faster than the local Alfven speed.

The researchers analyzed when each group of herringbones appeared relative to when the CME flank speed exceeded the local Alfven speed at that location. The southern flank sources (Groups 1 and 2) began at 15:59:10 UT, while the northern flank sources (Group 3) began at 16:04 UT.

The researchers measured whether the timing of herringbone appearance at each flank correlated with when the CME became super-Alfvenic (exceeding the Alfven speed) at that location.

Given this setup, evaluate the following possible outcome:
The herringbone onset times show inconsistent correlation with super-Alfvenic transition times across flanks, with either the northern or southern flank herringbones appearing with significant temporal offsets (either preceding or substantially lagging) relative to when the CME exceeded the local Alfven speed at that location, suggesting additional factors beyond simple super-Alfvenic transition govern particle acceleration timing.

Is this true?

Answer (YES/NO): NO